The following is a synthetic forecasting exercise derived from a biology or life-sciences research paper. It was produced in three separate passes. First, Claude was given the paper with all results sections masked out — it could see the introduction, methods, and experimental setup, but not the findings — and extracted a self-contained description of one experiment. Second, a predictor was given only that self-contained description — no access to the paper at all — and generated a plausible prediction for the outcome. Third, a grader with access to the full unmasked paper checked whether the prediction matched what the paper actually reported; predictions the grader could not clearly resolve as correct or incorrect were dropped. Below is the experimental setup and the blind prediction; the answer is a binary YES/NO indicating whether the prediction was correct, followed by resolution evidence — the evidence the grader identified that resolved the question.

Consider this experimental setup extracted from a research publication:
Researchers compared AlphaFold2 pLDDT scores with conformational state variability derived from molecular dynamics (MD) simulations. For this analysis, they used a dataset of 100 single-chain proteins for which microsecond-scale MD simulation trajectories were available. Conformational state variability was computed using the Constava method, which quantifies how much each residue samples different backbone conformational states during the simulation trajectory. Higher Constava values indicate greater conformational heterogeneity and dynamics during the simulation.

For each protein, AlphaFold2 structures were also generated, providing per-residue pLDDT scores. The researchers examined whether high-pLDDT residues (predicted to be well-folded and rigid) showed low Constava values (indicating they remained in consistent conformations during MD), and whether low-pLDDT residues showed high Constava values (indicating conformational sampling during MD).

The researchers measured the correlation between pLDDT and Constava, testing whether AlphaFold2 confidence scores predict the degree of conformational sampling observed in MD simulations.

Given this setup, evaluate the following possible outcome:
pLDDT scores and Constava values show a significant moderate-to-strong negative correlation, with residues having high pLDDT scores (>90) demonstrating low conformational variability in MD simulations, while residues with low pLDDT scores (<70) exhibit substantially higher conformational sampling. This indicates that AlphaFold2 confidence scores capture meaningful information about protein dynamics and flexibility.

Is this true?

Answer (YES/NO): NO